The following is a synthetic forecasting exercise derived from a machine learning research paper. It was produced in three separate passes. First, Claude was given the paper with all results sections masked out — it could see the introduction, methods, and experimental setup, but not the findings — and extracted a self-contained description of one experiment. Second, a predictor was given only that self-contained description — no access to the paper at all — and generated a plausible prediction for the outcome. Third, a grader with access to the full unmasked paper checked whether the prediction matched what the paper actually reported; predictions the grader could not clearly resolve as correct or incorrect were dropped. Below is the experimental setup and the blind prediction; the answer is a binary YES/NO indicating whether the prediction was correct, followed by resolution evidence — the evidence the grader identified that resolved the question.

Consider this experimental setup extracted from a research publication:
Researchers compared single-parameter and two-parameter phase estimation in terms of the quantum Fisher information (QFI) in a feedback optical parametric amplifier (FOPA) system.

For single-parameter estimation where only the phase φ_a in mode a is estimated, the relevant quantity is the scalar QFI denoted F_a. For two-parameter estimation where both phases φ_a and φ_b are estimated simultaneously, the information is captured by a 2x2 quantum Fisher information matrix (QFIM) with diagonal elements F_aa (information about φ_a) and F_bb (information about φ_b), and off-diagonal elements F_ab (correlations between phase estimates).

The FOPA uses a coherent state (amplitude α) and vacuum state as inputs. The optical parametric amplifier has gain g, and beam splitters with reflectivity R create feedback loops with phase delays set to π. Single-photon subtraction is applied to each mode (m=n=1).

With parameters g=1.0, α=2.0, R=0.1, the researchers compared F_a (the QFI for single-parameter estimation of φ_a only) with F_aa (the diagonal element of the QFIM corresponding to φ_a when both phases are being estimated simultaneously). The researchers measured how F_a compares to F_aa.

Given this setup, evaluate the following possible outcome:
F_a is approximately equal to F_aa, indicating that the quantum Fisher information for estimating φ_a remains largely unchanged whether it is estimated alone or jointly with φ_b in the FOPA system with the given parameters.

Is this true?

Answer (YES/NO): YES